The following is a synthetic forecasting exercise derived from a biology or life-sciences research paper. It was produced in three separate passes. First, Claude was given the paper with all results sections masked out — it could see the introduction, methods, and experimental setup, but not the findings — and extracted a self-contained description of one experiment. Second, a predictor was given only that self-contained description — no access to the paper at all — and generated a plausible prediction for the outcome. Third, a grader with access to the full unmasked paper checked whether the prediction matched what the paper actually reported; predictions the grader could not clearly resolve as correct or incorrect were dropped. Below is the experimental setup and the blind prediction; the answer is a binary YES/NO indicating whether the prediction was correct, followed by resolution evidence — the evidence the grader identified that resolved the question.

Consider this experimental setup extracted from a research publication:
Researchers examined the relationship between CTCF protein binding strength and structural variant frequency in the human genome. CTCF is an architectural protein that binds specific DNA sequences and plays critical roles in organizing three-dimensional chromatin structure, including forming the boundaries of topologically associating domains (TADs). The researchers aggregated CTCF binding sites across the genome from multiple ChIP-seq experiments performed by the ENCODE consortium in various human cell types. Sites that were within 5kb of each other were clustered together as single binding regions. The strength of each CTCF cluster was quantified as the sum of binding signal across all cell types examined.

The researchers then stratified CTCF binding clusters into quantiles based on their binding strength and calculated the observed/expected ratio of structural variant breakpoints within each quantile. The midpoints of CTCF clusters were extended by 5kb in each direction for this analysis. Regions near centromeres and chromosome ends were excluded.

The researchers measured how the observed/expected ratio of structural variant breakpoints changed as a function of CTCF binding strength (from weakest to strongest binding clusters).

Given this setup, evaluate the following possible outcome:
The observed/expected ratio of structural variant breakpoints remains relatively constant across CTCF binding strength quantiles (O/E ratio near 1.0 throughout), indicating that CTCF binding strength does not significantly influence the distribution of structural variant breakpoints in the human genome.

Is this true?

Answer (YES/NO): NO